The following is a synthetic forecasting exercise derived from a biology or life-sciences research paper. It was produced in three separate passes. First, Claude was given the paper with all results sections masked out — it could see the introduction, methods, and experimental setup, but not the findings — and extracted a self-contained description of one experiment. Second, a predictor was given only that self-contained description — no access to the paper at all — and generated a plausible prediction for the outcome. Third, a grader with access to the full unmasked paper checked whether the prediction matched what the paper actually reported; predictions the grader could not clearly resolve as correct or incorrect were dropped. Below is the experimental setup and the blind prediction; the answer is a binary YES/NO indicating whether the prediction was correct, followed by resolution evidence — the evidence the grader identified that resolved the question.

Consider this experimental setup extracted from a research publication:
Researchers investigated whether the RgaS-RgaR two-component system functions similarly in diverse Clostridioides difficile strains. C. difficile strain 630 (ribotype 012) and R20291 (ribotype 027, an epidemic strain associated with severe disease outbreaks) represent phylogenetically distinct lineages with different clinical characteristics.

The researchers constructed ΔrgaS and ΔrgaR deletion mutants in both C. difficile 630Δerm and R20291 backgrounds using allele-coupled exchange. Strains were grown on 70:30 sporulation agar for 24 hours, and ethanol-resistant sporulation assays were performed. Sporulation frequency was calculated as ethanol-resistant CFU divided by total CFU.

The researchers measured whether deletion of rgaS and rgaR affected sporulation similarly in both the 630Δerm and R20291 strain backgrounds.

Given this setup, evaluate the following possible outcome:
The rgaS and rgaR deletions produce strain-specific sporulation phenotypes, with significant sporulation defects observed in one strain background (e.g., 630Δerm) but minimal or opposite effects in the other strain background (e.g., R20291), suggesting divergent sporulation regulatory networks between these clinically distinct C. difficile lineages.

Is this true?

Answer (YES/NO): NO